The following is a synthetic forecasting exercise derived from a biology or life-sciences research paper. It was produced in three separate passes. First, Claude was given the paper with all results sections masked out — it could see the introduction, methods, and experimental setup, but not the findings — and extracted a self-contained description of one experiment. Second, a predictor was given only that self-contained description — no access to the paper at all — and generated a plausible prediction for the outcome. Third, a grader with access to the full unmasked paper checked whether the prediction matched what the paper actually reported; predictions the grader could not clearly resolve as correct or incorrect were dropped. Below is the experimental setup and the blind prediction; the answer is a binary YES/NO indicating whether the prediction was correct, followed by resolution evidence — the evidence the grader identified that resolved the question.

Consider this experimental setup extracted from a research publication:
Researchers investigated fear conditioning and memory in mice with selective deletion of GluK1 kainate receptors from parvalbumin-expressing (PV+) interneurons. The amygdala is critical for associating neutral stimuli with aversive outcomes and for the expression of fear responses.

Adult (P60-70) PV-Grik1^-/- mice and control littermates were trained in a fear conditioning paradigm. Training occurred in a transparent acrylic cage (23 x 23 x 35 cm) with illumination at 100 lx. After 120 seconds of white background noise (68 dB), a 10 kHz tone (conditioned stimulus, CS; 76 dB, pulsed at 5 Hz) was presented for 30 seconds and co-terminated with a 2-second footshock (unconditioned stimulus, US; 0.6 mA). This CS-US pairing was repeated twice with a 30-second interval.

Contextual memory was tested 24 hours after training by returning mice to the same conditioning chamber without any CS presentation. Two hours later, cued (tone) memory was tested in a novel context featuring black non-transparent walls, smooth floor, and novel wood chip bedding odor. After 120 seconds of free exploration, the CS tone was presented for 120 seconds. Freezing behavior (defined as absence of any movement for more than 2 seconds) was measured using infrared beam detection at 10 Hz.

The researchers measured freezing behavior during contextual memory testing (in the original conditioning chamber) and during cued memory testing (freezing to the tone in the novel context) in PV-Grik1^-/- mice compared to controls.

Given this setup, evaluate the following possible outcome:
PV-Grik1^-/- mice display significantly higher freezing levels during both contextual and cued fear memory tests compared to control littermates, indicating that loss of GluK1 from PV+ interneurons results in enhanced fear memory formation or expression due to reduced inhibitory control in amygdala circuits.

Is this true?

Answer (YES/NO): NO